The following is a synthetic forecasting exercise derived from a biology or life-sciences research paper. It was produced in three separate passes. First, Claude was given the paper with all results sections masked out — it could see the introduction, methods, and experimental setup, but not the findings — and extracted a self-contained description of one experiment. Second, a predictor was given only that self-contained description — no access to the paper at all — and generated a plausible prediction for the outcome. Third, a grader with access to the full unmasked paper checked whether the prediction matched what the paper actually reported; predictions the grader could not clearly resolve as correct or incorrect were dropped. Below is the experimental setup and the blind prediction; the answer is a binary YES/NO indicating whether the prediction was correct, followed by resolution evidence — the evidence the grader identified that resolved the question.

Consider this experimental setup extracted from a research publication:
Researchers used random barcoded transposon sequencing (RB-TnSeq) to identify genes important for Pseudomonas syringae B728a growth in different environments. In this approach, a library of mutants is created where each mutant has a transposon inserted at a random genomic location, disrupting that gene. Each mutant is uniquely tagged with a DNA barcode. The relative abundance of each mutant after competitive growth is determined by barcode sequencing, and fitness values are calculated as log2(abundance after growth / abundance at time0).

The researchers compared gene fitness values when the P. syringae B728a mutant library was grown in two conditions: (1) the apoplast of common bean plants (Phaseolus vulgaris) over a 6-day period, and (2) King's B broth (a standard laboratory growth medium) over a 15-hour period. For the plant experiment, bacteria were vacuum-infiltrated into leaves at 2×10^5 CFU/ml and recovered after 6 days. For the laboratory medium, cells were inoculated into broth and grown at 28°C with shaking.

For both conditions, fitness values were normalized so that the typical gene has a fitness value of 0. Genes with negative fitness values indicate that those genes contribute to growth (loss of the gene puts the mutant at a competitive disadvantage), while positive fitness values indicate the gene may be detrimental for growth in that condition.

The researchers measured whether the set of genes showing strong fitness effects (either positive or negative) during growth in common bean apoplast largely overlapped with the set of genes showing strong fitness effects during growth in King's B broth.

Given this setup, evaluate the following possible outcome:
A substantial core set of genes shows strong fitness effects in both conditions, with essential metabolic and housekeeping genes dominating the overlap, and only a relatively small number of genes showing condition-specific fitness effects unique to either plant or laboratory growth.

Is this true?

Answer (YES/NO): NO